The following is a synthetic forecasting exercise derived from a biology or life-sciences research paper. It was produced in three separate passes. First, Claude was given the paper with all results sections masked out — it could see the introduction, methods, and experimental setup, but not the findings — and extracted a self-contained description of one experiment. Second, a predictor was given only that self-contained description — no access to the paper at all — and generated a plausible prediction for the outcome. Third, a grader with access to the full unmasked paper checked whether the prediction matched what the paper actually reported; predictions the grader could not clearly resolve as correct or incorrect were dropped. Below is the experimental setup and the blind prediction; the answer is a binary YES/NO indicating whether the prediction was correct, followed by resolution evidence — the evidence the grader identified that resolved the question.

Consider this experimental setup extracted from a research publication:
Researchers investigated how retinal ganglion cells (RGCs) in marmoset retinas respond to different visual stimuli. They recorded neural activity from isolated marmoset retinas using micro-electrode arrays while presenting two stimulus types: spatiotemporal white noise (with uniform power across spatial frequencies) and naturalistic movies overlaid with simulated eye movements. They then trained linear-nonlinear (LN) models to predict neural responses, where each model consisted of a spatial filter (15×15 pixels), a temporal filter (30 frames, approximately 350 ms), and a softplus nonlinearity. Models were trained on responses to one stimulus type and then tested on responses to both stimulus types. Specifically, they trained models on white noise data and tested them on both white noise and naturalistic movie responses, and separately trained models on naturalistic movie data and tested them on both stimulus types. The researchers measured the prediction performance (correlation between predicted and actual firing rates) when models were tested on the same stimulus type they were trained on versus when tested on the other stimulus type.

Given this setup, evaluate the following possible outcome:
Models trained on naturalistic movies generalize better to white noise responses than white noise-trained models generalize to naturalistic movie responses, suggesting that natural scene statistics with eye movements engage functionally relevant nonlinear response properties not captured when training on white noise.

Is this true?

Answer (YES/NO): NO